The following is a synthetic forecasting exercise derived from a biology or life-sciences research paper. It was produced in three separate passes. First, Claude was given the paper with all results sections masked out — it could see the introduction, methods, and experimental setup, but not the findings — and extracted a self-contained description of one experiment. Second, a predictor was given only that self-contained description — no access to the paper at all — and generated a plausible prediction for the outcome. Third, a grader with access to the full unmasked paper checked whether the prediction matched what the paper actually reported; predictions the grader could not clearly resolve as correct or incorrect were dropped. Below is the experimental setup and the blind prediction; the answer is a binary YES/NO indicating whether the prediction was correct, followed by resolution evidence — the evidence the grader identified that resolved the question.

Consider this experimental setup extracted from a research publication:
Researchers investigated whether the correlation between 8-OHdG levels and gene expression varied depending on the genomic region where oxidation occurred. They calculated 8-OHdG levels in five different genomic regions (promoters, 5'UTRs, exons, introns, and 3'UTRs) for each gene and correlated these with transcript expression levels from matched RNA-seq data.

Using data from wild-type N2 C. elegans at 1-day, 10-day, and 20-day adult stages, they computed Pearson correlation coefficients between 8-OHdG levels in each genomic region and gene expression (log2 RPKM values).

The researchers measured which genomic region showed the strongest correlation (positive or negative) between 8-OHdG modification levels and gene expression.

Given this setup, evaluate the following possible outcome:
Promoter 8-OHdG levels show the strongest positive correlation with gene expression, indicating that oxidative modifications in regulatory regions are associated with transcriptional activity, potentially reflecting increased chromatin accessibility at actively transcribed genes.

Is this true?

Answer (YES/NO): NO